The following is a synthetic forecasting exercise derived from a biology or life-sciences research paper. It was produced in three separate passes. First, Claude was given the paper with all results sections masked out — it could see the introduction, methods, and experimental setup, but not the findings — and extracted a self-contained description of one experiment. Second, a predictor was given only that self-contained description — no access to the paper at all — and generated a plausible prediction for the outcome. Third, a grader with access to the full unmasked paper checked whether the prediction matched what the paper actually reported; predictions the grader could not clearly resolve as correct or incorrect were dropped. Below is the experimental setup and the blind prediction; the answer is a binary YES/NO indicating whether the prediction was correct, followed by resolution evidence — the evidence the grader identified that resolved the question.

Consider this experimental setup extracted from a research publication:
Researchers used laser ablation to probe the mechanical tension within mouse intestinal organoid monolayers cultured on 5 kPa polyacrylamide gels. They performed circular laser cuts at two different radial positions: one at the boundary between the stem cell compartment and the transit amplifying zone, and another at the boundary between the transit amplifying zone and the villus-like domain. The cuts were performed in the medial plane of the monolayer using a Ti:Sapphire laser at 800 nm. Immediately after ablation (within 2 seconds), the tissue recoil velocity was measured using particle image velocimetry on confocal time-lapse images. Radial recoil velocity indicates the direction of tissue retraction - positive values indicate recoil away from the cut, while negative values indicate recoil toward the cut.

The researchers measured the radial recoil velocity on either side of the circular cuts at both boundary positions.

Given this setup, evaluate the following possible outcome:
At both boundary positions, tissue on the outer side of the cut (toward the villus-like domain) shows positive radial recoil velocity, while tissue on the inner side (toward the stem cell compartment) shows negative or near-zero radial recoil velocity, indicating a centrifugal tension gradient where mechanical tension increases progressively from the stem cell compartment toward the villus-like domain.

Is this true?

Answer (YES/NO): NO